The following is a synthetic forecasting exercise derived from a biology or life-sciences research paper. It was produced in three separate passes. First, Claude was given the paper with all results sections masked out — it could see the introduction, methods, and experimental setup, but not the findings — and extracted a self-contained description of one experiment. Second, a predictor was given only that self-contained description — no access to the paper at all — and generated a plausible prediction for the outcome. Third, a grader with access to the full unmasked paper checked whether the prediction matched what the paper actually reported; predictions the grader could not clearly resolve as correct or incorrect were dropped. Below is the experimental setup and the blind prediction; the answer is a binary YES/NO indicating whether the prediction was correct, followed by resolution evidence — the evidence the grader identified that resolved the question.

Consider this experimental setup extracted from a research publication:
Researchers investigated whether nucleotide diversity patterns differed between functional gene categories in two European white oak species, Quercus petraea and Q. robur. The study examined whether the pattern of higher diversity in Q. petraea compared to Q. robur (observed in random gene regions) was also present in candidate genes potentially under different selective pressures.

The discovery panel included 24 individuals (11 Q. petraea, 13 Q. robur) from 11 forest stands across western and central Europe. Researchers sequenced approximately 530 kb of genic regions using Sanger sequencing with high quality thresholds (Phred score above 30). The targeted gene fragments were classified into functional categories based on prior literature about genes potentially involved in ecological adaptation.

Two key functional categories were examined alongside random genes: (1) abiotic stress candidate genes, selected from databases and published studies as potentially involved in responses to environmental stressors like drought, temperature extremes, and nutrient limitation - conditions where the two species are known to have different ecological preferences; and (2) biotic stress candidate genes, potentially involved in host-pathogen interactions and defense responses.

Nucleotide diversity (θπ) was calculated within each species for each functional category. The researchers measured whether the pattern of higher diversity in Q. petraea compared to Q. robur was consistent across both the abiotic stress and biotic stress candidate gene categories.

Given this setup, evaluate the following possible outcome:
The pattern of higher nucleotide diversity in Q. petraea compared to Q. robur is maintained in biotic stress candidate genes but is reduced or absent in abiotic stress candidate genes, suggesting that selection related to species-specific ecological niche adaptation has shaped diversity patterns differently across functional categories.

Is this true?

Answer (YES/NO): NO